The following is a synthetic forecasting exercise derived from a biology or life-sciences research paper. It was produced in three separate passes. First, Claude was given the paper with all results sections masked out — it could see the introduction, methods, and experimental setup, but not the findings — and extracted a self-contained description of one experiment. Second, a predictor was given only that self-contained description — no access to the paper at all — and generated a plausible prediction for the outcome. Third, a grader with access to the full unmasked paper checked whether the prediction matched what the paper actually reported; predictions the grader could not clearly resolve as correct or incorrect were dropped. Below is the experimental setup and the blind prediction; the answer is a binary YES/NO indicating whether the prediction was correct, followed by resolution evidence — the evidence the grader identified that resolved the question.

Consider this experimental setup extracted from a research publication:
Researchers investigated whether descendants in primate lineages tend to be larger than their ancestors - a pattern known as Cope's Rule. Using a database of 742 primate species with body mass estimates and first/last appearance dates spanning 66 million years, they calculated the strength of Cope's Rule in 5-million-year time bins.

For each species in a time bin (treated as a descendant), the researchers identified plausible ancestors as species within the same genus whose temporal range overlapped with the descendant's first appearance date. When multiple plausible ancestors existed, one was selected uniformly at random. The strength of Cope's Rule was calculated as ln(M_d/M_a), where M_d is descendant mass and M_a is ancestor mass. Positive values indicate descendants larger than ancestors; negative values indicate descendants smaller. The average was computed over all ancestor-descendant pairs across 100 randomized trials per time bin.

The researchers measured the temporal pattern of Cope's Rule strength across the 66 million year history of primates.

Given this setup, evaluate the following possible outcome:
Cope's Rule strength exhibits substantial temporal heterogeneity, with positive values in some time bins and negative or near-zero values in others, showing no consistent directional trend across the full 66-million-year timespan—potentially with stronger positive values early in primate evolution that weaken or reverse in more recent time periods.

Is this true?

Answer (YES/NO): YES